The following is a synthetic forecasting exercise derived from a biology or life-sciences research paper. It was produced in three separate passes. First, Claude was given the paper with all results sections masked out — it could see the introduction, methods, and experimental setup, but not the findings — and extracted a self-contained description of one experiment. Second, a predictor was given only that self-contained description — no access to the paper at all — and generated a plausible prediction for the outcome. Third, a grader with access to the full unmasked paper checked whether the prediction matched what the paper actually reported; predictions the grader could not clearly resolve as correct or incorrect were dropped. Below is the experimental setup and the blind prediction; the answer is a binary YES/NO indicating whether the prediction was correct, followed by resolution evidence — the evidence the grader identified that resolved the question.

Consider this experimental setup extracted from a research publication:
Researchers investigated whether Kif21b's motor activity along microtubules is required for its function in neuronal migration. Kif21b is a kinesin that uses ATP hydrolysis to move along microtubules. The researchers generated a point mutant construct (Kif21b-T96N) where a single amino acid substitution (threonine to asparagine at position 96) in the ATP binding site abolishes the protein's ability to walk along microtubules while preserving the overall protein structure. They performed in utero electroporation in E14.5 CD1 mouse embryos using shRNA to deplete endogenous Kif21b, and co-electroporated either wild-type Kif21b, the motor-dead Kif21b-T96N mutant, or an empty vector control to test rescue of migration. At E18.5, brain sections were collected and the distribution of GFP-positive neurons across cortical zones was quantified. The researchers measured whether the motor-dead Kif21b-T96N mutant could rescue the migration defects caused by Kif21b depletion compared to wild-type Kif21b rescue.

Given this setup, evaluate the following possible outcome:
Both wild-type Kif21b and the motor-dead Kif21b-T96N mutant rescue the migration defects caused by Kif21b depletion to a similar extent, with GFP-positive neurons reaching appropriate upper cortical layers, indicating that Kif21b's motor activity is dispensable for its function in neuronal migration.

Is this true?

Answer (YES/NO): YES